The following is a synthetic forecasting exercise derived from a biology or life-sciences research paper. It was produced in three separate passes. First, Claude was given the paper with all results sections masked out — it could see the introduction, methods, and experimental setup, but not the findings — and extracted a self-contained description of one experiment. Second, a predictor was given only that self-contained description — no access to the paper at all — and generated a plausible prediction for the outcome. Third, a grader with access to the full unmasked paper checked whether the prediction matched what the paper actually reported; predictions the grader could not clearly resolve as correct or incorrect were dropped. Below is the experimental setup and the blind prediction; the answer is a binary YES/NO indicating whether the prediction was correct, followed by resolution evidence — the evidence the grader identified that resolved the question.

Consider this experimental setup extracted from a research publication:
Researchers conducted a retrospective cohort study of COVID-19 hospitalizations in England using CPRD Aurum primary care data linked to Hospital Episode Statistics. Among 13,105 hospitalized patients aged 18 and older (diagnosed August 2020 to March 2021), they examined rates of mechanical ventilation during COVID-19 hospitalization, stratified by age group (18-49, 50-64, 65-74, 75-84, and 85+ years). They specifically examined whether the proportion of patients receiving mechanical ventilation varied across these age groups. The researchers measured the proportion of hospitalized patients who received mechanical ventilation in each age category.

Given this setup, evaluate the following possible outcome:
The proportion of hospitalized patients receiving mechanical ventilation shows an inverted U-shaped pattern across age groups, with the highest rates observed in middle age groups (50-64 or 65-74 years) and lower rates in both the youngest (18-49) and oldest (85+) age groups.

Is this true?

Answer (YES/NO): YES